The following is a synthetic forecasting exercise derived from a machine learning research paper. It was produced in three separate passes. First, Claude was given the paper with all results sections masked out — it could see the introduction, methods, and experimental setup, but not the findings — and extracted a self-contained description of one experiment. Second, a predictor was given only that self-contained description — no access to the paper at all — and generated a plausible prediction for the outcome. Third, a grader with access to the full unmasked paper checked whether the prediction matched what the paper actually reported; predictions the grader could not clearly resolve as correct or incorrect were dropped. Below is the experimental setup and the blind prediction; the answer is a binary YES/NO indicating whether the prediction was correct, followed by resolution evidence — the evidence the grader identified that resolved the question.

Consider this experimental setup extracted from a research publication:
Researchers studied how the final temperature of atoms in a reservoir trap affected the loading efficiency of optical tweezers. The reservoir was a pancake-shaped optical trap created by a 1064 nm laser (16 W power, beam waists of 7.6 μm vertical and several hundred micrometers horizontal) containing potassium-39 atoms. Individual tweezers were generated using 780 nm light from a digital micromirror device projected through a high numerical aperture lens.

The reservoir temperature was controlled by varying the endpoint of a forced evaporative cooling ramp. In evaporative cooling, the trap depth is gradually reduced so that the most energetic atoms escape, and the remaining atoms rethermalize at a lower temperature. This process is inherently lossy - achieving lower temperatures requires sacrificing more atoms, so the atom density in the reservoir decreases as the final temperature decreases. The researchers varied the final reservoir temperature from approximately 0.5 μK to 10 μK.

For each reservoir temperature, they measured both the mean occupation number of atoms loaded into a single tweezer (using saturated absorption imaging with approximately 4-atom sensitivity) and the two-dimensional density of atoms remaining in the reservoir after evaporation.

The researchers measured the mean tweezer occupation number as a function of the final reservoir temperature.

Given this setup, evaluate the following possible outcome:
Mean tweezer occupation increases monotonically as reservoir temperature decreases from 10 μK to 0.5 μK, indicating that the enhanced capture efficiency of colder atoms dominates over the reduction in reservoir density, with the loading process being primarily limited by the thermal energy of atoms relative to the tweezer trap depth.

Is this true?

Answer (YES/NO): NO